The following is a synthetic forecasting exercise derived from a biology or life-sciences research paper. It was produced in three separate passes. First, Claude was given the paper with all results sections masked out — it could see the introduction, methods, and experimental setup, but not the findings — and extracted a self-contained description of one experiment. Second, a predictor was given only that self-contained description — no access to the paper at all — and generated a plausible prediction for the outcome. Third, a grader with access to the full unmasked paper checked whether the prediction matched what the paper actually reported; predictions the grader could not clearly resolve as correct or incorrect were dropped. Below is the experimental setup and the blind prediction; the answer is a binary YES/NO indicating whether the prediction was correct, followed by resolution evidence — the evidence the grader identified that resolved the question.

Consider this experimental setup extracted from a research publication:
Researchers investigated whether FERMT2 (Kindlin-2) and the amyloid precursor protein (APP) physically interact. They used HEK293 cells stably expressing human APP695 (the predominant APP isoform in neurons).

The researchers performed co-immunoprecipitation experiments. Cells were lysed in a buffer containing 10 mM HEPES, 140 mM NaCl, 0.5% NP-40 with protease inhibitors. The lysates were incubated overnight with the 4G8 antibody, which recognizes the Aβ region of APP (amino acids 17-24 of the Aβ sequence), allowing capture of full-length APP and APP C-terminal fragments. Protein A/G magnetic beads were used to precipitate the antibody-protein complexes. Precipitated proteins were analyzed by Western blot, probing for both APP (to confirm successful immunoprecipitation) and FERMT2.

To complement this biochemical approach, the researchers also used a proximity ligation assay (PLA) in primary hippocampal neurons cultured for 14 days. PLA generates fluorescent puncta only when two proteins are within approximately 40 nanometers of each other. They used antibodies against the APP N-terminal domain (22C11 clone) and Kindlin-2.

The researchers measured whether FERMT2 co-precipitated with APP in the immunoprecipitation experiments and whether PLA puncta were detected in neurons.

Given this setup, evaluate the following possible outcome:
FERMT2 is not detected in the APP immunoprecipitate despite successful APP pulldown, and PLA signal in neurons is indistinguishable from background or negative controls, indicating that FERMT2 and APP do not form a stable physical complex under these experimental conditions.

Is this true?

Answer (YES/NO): NO